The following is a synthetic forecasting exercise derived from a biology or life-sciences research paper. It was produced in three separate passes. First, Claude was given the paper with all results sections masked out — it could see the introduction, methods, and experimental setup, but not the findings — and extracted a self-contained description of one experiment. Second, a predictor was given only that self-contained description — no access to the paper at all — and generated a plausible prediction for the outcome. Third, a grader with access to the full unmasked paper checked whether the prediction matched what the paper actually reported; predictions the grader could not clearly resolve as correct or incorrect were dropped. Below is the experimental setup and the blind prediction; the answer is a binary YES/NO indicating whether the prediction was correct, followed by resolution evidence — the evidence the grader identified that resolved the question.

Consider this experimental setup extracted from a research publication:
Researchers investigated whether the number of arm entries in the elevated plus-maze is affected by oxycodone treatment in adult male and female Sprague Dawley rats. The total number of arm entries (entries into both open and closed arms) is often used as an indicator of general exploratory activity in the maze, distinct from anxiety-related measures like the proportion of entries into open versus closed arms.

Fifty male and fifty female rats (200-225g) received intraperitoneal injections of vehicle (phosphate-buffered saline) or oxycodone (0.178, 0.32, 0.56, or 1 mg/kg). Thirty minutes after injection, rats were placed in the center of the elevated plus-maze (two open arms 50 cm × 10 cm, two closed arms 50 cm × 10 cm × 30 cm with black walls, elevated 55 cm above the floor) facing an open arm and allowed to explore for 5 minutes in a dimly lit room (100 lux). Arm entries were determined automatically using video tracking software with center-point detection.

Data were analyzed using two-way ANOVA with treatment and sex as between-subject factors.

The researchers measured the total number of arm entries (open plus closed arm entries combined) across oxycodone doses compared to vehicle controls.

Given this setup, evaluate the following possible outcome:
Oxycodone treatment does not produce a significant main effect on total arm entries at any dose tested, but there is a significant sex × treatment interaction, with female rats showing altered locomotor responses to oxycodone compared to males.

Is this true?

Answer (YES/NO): NO